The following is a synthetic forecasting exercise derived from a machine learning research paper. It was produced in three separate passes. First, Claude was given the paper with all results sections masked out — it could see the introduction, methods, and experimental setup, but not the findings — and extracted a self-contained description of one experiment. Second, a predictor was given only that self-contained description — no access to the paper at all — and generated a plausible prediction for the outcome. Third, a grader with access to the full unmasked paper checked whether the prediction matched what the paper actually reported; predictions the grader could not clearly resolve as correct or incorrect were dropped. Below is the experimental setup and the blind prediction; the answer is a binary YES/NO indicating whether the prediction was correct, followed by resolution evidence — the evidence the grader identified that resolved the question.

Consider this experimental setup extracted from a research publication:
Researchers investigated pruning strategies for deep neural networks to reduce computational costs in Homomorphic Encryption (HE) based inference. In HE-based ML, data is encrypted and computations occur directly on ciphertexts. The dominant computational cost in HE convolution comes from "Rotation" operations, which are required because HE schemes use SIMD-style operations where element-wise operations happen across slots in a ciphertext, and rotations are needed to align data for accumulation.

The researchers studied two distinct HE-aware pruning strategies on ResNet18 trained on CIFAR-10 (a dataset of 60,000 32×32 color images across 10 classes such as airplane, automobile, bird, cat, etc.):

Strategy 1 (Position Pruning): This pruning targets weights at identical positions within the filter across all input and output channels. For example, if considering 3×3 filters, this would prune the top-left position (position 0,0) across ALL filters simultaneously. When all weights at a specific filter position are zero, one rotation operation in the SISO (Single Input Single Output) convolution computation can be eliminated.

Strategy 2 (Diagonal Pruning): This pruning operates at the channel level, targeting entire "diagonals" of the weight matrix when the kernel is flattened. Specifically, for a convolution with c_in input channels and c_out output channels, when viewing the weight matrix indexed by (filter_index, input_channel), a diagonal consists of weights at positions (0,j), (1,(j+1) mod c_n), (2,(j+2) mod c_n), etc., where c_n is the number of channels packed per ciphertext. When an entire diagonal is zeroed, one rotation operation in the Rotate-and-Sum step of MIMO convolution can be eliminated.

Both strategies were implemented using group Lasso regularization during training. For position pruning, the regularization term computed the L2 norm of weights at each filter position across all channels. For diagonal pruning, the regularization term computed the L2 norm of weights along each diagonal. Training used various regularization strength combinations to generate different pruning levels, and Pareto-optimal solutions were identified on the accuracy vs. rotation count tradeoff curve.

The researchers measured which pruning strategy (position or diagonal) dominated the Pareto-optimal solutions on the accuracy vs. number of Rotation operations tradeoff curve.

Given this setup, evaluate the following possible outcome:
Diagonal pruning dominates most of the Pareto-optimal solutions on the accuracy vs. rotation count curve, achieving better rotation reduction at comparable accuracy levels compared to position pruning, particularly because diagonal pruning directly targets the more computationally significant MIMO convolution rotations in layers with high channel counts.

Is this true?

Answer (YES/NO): YES